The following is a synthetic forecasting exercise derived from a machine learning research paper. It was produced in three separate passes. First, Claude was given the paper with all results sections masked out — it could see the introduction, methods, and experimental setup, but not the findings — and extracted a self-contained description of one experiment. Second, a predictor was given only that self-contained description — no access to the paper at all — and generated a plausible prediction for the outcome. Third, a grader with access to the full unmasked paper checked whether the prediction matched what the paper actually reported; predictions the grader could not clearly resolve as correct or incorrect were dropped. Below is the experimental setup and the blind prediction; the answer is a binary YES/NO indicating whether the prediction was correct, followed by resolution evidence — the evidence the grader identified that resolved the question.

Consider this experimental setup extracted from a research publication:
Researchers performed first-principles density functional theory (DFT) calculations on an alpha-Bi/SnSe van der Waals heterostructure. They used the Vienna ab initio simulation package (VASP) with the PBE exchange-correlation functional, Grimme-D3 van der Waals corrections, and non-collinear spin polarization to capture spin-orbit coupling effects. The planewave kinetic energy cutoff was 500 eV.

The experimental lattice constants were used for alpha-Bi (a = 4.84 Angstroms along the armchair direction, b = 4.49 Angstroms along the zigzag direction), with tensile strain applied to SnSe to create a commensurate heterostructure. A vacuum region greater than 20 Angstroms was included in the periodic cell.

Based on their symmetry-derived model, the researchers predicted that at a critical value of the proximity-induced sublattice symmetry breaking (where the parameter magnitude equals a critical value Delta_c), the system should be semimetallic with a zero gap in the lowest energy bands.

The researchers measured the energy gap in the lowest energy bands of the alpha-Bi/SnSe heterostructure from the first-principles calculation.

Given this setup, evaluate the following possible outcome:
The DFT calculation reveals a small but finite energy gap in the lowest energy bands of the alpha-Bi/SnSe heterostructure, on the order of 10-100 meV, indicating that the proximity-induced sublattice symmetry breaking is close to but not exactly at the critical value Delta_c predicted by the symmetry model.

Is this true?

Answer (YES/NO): NO